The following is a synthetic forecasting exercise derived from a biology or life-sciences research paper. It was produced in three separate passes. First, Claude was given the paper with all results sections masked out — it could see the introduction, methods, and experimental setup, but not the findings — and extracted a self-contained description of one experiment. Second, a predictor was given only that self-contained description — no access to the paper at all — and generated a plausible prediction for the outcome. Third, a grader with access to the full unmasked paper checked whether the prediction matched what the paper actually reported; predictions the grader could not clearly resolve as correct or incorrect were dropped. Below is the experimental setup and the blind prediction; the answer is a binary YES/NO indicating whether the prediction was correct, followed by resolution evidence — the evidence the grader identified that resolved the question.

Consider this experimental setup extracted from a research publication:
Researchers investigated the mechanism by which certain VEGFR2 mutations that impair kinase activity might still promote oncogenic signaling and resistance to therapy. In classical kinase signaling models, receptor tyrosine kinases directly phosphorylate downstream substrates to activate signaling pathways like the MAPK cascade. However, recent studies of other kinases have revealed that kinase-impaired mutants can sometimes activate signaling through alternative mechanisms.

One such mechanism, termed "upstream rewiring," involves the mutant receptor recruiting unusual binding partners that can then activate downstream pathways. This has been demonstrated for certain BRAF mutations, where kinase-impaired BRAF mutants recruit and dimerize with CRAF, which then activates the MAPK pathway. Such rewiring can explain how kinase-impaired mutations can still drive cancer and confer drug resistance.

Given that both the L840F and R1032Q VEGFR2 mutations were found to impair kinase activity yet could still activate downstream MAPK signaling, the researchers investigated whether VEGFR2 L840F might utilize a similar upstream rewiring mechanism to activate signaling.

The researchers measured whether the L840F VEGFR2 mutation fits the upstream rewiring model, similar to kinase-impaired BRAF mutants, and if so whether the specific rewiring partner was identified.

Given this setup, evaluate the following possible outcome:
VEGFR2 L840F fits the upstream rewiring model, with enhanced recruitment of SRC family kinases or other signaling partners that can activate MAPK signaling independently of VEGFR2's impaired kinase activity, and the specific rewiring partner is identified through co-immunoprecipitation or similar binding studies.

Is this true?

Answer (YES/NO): NO